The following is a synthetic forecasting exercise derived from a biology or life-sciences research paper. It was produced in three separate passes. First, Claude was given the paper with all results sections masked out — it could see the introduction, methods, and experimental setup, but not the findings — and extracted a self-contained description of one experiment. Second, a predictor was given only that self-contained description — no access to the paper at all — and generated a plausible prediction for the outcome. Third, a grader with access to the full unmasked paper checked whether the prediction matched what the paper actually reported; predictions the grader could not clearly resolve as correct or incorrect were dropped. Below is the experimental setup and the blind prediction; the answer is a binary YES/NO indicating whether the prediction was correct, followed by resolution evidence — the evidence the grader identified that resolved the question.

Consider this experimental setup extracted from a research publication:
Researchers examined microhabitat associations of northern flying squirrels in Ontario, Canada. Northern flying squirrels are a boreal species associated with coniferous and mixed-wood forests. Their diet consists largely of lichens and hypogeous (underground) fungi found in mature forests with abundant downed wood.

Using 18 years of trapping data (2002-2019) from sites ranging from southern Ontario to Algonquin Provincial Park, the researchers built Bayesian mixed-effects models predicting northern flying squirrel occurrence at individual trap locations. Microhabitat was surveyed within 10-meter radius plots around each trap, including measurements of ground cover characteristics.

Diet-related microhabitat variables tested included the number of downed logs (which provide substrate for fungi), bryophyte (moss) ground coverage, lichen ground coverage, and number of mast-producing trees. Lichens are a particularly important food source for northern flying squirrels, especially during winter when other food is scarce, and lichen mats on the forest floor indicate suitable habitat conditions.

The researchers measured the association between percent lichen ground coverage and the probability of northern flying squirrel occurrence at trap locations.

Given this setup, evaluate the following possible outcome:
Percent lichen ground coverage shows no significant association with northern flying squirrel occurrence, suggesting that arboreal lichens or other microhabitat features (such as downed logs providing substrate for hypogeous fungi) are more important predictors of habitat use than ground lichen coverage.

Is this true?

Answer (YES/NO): NO